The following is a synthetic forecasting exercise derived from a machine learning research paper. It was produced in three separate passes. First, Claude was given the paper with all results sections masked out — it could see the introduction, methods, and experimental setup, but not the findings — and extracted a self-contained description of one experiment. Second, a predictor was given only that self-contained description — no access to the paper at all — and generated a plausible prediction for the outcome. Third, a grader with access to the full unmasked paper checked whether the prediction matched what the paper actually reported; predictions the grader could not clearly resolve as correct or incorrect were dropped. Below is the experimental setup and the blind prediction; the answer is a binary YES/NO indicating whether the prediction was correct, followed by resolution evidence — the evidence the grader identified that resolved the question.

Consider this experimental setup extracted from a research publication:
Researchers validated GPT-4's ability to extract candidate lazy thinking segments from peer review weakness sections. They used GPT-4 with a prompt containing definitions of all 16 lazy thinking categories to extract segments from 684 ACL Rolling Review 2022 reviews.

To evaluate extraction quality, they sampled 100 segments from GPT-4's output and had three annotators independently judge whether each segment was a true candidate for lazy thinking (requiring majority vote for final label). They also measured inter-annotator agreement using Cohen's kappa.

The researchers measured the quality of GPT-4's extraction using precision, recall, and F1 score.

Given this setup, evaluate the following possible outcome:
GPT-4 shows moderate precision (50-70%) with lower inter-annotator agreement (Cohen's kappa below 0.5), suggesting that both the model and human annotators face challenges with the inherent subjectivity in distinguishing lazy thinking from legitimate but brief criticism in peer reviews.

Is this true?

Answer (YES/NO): NO